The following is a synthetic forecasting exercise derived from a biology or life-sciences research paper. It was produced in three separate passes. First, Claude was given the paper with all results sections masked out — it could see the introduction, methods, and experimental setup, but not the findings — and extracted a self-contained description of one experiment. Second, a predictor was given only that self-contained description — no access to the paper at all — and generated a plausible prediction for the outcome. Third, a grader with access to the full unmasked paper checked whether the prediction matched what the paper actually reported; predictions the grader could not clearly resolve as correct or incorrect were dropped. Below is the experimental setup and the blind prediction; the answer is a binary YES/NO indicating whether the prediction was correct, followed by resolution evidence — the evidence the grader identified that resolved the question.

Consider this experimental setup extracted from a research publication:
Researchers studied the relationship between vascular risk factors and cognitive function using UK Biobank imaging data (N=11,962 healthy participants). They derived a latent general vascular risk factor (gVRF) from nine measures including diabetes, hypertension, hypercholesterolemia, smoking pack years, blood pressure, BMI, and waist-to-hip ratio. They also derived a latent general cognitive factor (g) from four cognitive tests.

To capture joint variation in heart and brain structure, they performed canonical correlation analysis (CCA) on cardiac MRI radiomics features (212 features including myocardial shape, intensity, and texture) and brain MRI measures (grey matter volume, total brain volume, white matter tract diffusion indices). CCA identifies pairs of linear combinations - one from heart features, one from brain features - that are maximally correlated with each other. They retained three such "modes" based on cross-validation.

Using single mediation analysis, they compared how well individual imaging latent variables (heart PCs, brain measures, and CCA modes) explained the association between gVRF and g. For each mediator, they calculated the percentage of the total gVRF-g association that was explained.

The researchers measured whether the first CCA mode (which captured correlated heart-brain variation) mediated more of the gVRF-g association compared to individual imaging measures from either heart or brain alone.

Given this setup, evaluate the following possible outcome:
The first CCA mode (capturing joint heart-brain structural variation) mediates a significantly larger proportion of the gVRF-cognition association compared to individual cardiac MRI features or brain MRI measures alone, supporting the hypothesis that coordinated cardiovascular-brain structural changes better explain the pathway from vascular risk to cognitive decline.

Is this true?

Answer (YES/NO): NO